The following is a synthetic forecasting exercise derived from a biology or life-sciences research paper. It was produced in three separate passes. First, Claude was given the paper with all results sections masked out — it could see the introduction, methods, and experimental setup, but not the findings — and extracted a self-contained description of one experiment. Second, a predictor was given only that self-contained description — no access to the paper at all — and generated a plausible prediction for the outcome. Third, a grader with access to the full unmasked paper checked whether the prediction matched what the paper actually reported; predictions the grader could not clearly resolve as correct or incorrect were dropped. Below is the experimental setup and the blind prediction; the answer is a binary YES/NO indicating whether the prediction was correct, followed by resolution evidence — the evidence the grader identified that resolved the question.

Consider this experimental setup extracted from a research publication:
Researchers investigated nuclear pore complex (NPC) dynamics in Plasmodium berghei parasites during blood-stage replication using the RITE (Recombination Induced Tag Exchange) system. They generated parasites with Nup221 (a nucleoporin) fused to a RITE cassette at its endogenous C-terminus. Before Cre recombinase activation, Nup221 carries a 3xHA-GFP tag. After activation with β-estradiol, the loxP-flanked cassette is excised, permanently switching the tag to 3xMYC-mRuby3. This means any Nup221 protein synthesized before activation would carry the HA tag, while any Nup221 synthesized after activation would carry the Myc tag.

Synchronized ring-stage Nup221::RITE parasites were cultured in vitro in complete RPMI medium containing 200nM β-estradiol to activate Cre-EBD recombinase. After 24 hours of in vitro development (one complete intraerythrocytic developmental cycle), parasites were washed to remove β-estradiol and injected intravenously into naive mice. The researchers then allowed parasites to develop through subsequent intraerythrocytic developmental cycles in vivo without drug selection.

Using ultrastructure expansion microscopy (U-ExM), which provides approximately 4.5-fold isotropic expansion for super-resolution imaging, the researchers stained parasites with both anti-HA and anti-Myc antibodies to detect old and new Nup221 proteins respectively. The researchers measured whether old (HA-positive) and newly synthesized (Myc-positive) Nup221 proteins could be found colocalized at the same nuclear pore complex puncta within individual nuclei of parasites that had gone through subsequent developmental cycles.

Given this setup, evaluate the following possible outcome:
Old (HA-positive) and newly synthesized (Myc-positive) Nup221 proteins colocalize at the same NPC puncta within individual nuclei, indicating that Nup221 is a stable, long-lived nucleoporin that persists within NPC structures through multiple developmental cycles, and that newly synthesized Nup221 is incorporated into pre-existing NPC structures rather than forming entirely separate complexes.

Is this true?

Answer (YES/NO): NO